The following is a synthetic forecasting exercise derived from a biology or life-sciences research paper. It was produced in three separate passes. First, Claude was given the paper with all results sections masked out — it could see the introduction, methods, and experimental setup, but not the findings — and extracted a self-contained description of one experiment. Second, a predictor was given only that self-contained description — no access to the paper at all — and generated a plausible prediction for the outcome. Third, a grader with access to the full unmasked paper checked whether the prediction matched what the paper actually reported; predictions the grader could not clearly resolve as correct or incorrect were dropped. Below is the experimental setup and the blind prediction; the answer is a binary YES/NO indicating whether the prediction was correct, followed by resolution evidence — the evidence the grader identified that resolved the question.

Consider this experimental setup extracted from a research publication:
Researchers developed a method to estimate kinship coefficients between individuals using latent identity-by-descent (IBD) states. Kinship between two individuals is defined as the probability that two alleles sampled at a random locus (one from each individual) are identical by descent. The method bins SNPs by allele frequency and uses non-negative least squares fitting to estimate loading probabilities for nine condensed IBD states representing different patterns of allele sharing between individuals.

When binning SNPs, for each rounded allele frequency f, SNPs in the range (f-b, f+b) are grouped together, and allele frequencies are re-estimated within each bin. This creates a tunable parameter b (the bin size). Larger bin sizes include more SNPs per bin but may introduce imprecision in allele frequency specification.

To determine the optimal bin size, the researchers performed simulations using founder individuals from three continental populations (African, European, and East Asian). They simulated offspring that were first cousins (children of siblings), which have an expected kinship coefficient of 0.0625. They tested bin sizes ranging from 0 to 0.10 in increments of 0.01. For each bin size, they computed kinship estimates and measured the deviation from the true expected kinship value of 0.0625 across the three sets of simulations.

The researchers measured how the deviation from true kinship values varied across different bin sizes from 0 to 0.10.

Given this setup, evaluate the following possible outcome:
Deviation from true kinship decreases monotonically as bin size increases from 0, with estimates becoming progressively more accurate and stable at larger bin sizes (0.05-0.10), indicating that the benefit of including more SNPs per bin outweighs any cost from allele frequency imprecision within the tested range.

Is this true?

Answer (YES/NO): NO